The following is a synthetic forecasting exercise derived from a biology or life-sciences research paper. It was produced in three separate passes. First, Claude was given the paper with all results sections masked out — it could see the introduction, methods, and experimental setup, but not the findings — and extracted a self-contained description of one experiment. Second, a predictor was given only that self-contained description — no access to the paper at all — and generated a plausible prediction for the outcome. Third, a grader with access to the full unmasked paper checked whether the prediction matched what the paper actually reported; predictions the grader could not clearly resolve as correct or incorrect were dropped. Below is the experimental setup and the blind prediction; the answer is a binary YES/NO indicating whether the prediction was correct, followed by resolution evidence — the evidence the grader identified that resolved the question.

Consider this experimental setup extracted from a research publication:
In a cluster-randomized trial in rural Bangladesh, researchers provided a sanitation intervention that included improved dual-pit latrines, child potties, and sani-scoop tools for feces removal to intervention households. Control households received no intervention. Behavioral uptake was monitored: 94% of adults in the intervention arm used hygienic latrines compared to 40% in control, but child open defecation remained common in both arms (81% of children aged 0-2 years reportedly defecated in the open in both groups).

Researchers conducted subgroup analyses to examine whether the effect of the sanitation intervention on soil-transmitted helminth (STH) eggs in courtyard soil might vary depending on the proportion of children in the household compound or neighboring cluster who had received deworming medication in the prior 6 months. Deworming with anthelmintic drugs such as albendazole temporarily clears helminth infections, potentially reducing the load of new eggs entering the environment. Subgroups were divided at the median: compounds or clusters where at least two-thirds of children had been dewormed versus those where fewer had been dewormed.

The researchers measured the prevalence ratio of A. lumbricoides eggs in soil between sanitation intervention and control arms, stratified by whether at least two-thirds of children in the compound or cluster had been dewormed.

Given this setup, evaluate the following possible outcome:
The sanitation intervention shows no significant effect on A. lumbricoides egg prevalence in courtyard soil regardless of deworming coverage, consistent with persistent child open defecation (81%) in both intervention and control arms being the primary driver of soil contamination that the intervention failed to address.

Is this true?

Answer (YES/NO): YES